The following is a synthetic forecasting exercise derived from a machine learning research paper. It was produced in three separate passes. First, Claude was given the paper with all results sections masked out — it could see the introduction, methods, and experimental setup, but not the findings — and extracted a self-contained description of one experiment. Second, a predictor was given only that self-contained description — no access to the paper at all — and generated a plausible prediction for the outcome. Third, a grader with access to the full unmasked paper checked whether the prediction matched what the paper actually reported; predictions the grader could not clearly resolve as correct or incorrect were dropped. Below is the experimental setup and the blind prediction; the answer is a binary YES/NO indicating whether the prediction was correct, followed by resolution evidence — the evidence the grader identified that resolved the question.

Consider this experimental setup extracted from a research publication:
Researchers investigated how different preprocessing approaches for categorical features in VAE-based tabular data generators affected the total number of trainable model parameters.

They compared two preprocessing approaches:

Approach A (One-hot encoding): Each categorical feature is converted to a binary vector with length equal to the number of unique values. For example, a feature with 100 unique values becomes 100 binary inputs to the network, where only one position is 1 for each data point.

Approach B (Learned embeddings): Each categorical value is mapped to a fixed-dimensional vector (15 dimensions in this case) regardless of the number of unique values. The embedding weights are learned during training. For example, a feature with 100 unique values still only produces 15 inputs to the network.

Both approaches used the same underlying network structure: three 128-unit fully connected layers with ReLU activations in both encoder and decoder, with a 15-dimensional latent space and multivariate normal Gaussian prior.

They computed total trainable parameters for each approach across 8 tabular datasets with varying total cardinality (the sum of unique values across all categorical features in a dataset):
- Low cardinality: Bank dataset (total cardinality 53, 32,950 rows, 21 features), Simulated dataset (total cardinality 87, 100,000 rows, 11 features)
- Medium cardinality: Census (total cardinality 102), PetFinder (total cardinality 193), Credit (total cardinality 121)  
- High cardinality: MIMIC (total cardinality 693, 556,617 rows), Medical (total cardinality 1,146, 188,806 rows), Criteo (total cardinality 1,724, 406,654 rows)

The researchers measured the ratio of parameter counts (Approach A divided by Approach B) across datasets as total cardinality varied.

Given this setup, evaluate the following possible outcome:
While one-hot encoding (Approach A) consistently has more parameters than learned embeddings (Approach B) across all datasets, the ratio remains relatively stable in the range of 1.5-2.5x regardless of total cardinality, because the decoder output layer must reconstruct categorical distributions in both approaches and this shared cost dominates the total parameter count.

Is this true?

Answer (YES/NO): NO